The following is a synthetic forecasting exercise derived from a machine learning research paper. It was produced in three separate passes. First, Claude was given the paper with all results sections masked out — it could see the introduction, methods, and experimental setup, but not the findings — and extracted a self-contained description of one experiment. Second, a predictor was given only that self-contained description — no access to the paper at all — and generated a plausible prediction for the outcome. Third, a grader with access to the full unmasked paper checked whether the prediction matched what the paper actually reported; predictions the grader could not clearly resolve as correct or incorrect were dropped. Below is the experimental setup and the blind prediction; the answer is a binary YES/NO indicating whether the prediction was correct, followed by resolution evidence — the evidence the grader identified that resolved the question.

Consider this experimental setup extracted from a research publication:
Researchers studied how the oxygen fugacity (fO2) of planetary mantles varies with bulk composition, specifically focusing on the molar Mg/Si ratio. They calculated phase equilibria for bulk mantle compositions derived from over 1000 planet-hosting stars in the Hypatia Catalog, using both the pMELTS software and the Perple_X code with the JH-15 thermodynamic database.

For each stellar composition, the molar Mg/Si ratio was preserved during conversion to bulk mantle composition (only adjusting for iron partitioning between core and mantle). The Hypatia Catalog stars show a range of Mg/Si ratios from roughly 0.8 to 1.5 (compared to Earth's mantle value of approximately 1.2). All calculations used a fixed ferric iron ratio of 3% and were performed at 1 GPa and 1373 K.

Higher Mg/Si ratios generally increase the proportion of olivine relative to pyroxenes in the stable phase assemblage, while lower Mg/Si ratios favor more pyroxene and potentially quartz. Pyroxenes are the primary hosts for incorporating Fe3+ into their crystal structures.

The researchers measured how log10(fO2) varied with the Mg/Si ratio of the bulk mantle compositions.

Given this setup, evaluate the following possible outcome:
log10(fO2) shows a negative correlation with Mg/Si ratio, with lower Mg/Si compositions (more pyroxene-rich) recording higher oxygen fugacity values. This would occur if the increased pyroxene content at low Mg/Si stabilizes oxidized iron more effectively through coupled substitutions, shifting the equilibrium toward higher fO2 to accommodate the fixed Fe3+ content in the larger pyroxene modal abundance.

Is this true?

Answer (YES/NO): NO